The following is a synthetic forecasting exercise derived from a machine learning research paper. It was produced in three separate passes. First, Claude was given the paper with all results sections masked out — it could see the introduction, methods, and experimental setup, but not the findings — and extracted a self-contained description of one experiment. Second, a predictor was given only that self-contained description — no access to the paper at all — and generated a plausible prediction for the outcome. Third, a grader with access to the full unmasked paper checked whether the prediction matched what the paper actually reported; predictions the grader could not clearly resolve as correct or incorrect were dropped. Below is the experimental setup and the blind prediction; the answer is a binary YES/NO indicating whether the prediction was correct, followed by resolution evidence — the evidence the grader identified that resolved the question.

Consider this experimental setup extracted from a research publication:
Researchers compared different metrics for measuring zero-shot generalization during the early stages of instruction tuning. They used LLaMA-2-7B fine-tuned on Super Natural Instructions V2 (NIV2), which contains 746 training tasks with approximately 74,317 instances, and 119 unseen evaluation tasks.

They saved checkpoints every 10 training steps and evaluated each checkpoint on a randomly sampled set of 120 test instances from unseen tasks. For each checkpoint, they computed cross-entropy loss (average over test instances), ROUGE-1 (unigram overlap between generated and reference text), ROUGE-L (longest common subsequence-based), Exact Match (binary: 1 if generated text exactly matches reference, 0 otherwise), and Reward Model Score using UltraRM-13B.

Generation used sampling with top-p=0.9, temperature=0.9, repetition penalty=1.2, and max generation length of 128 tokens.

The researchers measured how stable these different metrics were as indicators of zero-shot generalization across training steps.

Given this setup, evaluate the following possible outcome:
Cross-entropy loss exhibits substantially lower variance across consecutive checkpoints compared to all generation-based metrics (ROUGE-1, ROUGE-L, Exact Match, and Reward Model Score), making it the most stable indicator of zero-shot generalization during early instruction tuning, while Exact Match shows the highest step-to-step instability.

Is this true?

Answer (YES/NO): NO